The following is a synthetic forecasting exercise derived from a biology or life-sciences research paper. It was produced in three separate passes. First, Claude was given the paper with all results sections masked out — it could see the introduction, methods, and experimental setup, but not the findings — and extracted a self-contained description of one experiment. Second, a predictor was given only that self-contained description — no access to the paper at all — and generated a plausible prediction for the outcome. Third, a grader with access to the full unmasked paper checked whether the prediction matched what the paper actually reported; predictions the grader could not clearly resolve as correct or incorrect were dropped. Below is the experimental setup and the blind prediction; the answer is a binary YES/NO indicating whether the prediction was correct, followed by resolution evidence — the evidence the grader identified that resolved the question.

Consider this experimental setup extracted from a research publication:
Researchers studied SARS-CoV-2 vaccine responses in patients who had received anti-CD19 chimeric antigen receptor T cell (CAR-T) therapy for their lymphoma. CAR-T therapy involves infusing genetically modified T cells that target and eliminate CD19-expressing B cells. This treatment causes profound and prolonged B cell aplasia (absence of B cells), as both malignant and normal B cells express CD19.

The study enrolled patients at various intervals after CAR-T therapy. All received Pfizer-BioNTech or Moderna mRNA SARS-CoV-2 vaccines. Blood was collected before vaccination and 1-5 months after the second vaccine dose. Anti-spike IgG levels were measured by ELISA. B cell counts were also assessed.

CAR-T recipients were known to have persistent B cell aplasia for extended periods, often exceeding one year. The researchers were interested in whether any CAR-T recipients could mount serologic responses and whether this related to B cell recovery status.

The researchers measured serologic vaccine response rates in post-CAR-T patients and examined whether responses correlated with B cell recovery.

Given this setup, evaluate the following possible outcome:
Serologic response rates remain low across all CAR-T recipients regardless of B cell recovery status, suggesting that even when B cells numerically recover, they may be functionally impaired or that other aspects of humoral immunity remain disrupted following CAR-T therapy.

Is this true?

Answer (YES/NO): NO